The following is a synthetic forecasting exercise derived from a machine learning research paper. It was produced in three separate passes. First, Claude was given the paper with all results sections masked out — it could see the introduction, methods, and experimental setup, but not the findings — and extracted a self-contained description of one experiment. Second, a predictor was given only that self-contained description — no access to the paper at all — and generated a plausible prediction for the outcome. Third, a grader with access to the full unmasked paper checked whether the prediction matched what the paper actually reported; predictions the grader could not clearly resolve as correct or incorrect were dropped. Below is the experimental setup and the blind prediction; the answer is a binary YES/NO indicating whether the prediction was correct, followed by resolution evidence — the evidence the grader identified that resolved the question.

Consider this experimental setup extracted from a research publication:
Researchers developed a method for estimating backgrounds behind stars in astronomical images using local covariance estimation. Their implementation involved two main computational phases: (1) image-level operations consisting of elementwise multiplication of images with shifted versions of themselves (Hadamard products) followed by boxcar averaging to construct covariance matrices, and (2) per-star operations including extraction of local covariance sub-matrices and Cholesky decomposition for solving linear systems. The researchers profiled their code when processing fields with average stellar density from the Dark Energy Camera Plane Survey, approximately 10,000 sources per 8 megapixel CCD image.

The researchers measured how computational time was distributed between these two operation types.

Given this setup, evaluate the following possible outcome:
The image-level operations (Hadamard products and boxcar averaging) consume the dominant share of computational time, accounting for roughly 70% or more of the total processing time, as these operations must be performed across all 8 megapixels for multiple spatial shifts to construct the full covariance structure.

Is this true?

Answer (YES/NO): NO